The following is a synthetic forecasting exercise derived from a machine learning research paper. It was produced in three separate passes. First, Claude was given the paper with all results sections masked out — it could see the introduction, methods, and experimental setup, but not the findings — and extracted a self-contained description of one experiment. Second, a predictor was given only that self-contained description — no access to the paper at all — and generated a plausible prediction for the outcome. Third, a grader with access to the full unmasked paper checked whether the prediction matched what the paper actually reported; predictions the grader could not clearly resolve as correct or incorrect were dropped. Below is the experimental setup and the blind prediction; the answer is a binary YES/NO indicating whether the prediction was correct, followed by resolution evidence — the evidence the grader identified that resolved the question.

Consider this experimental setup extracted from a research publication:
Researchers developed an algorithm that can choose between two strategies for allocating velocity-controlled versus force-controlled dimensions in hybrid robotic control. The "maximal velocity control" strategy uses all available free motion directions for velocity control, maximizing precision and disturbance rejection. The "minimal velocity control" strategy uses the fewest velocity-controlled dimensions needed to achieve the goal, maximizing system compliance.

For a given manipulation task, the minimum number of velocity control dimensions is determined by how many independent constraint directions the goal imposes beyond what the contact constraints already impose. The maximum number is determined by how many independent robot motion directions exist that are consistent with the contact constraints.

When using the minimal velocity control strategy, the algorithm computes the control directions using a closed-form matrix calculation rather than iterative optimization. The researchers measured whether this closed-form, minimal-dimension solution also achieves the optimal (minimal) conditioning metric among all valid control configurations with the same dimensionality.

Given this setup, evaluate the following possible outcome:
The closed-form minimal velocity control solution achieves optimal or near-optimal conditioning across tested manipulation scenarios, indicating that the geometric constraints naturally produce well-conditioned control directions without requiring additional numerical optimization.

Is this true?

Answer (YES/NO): YES